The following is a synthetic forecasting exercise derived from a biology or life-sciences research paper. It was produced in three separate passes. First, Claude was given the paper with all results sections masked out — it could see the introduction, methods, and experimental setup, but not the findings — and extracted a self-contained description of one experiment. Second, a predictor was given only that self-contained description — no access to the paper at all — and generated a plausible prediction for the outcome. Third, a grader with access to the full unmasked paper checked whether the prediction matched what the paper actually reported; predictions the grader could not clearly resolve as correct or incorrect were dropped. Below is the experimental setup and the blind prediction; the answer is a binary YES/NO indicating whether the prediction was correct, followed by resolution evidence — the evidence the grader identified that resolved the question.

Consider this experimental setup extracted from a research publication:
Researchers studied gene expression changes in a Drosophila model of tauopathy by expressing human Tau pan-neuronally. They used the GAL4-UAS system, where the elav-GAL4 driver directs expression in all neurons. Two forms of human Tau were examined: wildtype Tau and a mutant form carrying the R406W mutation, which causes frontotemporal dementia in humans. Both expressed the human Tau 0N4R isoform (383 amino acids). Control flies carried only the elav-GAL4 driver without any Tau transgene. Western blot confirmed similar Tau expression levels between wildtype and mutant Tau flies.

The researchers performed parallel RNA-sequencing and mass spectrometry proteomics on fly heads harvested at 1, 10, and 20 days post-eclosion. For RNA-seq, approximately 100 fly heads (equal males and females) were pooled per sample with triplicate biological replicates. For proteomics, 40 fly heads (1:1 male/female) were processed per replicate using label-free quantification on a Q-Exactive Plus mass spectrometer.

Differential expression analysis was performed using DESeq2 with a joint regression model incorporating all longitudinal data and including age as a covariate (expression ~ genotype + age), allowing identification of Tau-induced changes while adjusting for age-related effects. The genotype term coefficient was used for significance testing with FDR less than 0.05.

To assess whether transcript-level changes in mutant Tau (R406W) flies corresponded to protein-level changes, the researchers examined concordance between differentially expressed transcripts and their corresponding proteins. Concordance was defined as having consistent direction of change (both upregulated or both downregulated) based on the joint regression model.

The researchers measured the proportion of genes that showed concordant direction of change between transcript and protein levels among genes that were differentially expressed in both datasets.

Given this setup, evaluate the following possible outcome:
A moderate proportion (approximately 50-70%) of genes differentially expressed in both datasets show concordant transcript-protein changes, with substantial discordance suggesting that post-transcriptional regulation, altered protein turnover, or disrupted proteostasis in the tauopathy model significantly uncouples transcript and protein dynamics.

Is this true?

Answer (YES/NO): YES